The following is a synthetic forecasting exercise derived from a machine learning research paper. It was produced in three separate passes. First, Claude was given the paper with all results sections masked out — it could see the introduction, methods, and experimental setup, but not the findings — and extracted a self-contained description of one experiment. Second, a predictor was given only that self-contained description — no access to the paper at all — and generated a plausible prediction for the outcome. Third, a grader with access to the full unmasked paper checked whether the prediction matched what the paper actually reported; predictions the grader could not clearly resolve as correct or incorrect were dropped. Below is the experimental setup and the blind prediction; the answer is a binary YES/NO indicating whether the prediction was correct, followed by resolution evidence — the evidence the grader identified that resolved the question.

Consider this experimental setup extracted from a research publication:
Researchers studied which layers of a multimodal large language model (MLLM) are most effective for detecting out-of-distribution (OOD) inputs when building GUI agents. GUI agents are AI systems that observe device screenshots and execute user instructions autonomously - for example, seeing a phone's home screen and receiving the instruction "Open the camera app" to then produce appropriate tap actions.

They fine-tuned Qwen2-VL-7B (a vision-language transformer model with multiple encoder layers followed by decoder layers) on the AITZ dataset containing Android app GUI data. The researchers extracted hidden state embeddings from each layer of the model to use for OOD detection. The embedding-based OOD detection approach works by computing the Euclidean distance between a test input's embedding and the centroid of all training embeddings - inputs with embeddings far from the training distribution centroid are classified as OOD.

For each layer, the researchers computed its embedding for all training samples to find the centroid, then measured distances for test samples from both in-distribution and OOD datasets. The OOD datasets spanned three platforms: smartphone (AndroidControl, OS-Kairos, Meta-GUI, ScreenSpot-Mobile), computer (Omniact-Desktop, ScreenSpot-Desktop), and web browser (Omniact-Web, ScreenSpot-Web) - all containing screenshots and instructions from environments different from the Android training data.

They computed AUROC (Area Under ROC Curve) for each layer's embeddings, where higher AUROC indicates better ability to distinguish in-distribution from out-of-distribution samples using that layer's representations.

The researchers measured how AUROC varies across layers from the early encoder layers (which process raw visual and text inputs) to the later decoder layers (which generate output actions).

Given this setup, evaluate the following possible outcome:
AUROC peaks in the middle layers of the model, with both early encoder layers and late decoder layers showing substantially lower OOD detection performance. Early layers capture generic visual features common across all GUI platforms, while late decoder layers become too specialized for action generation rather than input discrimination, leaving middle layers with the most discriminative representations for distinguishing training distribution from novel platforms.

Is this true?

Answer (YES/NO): NO